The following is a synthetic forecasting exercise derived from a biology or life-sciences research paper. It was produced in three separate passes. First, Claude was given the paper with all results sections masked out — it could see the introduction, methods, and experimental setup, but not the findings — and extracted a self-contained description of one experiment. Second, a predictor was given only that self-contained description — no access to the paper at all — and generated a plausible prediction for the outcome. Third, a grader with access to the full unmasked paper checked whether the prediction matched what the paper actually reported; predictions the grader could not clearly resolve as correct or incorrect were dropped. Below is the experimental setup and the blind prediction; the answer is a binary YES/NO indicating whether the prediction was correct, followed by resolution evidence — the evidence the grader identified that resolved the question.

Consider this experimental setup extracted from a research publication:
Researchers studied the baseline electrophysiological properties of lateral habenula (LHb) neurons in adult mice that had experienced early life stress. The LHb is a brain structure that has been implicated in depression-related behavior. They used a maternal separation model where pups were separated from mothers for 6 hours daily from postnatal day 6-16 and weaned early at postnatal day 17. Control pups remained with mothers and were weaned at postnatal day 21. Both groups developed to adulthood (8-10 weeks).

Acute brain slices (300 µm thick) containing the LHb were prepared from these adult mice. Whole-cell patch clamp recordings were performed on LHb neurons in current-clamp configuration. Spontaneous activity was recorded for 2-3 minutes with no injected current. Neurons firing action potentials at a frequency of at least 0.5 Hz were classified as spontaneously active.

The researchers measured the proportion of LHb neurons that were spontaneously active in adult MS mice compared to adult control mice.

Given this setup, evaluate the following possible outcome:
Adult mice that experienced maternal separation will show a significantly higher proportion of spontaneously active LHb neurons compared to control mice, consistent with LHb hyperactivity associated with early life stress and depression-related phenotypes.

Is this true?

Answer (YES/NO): NO